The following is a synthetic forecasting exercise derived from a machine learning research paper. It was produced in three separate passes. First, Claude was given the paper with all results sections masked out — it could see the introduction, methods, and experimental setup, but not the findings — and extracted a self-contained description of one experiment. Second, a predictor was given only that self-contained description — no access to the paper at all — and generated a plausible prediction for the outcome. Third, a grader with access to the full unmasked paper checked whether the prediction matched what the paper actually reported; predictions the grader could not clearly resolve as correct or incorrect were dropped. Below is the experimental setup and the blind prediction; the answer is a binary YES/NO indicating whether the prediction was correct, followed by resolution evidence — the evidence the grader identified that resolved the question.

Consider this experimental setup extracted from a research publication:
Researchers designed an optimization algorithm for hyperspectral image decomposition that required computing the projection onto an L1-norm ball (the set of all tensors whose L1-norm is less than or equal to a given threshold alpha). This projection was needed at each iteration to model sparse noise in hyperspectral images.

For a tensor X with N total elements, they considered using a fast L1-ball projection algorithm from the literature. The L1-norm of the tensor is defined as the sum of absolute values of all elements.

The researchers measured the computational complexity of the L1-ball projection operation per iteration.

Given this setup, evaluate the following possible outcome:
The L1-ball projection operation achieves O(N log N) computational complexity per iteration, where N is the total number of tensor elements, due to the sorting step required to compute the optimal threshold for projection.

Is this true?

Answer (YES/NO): YES